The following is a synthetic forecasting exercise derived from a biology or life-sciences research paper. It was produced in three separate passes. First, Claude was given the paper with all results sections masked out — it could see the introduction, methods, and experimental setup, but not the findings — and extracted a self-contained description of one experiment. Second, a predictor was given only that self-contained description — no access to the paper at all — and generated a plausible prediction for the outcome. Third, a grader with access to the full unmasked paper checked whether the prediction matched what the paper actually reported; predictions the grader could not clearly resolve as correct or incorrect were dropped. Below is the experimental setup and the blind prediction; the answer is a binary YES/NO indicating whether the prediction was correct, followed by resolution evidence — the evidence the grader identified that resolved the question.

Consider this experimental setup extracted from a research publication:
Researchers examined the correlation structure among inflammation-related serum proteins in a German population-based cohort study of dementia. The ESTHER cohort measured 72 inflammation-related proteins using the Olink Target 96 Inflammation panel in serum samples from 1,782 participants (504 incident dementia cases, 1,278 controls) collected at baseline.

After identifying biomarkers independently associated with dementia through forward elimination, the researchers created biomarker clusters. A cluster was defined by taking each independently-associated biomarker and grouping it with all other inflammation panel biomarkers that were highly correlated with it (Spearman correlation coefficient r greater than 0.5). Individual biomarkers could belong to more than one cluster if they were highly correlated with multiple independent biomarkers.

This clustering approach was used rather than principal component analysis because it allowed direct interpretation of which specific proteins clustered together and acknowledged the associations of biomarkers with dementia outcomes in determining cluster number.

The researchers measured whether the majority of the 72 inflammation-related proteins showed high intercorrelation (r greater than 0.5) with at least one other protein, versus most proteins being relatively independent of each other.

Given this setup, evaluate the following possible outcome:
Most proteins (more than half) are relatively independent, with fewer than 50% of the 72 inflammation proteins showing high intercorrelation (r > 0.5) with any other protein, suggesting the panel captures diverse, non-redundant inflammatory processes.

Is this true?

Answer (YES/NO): NO